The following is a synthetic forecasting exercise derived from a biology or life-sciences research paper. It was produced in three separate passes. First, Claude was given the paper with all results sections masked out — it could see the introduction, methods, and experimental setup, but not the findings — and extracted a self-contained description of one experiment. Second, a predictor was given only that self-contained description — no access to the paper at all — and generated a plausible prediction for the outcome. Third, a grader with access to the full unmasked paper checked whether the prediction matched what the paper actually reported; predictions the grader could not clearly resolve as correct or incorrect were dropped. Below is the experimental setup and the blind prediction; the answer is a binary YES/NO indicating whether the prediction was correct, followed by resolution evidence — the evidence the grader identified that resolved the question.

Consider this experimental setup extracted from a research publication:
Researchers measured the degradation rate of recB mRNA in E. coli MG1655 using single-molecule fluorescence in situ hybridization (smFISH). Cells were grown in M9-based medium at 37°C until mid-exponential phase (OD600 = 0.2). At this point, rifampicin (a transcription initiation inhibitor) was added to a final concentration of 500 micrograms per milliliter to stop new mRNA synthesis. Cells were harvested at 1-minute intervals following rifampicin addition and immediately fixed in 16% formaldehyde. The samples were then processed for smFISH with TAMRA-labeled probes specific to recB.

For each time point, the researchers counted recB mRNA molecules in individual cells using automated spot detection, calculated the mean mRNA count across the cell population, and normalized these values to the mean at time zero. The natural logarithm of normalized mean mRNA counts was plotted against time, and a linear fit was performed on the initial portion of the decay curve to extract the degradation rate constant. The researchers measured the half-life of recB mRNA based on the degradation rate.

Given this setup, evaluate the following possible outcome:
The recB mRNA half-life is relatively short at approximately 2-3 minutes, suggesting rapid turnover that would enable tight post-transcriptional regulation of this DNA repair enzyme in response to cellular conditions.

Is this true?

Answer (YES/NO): NO